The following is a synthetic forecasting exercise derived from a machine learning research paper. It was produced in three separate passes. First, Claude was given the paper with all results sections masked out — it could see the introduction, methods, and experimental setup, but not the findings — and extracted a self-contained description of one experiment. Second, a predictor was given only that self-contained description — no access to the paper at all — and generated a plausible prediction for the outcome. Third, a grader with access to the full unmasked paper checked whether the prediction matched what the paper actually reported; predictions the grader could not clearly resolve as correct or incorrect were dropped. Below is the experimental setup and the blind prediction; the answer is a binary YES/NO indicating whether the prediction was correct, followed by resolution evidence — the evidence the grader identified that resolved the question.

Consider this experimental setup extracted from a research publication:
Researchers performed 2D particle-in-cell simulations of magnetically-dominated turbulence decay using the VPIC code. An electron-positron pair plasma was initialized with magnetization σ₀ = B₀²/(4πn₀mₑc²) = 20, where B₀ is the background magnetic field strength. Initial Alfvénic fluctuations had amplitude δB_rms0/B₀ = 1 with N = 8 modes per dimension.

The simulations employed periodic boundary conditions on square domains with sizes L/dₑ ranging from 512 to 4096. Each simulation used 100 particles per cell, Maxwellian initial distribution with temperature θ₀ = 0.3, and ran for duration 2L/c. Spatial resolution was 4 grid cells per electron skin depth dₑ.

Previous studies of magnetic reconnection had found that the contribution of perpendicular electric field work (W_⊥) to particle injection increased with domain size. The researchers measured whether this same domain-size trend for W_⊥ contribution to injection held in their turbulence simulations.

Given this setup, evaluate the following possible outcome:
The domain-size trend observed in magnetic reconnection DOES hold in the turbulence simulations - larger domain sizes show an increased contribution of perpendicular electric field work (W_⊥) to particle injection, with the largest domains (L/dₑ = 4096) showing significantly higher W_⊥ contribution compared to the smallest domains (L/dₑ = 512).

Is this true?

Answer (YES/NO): YES